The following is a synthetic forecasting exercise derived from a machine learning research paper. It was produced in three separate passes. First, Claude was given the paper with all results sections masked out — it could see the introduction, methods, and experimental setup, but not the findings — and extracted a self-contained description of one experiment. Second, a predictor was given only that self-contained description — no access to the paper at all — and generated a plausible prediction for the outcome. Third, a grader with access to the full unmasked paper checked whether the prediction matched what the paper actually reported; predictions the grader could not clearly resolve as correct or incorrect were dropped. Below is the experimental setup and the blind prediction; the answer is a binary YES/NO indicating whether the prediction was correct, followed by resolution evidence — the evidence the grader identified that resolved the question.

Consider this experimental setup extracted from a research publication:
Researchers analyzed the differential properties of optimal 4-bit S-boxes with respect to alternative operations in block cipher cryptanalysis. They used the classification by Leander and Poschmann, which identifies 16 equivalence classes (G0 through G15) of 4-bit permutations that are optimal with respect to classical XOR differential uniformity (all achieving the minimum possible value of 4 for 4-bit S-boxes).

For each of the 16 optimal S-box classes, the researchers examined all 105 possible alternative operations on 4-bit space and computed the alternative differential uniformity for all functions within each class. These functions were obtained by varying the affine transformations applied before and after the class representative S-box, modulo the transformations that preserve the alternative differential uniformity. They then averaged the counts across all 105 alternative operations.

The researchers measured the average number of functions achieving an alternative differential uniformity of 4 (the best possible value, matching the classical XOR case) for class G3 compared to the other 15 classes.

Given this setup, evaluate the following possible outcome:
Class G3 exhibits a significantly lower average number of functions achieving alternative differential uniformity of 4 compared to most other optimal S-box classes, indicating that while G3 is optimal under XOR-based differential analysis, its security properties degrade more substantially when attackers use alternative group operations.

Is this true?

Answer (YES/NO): NO